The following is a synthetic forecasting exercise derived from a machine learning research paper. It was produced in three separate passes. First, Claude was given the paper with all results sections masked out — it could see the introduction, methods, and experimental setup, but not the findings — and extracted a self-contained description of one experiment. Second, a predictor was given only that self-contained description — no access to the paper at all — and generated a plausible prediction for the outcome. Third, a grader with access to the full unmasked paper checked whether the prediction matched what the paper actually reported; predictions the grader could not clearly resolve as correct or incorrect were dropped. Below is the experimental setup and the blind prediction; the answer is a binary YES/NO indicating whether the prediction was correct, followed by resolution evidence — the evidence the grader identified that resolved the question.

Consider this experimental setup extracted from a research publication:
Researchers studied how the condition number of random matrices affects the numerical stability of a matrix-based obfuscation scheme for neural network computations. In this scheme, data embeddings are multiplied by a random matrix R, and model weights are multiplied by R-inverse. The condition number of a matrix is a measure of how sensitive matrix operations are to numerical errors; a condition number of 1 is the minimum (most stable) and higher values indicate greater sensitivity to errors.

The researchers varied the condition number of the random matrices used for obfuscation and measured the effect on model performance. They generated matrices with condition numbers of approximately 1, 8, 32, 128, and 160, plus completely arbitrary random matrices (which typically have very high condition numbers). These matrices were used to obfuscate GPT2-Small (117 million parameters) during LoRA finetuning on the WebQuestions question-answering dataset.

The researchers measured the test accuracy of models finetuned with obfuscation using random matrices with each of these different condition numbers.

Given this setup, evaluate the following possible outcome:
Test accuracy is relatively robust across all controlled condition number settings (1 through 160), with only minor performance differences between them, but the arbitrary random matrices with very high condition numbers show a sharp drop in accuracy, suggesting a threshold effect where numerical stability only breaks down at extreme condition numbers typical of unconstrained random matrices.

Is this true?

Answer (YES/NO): NO